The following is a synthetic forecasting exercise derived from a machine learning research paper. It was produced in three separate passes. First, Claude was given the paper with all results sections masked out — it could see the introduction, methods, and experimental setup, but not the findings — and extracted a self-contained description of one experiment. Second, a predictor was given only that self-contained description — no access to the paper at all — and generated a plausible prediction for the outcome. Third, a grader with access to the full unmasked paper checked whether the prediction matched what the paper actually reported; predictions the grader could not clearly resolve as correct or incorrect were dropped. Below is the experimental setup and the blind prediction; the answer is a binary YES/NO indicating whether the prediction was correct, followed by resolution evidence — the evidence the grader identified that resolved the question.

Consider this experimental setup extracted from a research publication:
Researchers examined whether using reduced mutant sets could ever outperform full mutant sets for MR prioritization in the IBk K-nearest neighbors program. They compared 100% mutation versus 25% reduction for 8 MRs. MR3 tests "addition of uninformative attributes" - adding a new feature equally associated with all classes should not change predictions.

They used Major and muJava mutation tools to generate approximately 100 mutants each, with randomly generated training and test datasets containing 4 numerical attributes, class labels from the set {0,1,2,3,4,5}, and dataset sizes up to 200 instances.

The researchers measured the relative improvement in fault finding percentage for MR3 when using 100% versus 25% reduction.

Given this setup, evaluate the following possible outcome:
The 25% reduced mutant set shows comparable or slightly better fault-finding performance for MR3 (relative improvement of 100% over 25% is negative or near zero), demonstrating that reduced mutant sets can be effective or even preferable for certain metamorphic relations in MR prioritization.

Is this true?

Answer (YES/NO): YES